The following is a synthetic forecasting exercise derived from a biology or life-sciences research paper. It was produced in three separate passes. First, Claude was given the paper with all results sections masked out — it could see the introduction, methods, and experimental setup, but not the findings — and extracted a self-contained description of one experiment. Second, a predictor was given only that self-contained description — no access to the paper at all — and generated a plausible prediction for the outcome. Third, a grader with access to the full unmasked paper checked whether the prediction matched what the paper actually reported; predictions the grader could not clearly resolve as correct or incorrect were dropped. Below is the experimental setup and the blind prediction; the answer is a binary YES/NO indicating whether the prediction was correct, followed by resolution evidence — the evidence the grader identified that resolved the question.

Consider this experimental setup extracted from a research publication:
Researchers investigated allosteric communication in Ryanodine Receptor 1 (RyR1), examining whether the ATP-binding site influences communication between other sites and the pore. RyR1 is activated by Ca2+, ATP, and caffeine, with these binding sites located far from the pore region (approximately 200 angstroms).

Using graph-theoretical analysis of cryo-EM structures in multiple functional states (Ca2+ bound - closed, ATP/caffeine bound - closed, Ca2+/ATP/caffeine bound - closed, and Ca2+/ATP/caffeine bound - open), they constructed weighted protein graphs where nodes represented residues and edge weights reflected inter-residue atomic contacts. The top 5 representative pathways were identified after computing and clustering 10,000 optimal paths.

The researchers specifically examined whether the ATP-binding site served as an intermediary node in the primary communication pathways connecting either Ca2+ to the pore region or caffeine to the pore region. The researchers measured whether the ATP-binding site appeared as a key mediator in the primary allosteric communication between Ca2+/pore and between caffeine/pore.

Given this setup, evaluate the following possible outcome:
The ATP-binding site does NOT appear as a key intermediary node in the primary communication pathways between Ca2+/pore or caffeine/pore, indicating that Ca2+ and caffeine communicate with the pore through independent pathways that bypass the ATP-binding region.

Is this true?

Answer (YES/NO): YES